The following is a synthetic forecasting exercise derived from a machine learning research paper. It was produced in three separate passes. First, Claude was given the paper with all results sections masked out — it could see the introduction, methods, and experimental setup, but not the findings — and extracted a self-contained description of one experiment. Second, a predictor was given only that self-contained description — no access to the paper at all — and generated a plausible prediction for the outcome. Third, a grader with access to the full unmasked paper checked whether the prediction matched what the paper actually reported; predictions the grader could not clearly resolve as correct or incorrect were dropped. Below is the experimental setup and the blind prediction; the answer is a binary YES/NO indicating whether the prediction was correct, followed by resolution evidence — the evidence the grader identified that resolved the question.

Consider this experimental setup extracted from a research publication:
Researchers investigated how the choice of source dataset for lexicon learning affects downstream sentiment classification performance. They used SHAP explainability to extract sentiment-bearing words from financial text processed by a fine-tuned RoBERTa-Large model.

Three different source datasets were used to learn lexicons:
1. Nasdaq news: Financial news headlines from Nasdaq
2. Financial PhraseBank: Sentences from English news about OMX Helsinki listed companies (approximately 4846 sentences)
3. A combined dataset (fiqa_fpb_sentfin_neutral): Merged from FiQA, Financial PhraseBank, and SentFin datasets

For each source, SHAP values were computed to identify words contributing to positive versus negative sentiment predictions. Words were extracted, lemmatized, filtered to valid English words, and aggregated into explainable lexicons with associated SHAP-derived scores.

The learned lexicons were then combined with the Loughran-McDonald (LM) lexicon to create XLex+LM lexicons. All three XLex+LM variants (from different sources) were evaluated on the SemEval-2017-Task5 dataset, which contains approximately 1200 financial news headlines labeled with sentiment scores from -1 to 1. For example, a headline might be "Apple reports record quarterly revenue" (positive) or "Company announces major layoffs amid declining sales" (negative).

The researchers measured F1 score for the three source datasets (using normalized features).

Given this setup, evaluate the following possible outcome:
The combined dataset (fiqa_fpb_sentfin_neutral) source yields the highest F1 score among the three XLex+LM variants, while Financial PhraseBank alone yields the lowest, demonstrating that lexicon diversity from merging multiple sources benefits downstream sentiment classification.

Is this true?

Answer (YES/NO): NO